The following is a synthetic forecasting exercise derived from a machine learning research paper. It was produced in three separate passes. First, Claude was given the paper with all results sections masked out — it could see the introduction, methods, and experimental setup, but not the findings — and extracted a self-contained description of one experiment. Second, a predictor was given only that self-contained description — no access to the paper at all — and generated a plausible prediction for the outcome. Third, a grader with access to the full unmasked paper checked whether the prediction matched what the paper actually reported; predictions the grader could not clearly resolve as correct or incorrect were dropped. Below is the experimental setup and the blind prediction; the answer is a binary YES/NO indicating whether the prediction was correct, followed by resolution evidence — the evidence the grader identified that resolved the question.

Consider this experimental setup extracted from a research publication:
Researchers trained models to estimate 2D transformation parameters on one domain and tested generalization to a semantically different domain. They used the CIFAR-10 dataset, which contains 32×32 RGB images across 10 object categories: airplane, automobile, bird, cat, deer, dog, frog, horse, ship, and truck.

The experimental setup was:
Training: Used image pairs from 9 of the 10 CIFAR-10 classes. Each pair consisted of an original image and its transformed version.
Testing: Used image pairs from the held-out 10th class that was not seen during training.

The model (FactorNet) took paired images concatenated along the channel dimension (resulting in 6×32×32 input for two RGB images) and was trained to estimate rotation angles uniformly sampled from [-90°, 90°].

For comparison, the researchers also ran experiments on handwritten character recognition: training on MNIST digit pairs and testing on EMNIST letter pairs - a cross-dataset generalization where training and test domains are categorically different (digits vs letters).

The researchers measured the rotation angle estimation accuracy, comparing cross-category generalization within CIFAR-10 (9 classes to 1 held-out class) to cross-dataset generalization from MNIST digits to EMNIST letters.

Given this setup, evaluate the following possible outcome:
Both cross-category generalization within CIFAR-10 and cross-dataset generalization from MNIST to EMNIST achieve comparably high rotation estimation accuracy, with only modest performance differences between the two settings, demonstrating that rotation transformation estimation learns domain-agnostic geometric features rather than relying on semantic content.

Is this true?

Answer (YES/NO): NO